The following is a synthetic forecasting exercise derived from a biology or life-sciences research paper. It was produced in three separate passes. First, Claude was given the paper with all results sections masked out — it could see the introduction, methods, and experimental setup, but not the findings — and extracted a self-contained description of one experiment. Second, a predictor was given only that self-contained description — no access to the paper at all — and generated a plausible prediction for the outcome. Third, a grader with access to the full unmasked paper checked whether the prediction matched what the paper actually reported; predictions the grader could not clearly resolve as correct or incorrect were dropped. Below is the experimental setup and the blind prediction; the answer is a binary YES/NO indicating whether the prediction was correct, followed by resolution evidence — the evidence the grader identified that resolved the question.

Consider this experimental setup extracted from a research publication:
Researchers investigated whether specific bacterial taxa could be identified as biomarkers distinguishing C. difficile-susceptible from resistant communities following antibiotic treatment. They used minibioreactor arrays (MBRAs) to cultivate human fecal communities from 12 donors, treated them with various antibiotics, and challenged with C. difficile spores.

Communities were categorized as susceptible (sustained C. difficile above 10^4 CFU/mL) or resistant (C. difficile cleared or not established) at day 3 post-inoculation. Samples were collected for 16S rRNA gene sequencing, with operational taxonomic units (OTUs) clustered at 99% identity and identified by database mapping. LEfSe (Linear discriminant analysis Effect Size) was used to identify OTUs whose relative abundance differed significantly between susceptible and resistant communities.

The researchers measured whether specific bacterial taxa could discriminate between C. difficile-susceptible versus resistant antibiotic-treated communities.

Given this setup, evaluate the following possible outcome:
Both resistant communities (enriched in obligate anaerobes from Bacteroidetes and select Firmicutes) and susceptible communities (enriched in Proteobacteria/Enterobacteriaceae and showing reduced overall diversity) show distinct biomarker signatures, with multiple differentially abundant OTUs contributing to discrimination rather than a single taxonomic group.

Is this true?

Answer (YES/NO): NO